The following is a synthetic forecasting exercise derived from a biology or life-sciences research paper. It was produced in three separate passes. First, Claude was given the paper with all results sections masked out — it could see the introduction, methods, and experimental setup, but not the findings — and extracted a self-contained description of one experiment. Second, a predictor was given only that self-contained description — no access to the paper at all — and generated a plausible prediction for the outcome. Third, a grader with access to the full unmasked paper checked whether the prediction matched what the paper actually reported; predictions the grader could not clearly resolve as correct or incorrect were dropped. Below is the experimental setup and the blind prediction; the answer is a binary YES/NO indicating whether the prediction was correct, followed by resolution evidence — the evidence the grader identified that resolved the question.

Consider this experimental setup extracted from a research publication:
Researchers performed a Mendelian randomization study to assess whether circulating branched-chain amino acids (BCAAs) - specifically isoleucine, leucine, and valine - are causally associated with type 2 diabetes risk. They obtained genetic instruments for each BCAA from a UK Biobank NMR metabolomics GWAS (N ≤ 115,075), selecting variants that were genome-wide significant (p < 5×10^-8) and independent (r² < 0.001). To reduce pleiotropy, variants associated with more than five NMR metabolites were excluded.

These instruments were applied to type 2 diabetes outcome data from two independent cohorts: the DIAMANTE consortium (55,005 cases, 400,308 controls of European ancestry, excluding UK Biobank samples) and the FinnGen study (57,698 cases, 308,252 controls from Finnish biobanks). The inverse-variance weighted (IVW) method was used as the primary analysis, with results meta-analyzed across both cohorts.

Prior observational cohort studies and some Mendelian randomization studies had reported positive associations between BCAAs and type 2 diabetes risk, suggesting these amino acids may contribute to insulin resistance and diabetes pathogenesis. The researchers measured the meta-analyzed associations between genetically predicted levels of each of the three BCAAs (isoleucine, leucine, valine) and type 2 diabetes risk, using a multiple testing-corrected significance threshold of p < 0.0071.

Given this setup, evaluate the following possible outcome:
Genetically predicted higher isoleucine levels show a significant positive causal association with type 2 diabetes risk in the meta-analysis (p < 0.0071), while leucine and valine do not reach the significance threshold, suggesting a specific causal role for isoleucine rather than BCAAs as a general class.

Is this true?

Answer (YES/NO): NO